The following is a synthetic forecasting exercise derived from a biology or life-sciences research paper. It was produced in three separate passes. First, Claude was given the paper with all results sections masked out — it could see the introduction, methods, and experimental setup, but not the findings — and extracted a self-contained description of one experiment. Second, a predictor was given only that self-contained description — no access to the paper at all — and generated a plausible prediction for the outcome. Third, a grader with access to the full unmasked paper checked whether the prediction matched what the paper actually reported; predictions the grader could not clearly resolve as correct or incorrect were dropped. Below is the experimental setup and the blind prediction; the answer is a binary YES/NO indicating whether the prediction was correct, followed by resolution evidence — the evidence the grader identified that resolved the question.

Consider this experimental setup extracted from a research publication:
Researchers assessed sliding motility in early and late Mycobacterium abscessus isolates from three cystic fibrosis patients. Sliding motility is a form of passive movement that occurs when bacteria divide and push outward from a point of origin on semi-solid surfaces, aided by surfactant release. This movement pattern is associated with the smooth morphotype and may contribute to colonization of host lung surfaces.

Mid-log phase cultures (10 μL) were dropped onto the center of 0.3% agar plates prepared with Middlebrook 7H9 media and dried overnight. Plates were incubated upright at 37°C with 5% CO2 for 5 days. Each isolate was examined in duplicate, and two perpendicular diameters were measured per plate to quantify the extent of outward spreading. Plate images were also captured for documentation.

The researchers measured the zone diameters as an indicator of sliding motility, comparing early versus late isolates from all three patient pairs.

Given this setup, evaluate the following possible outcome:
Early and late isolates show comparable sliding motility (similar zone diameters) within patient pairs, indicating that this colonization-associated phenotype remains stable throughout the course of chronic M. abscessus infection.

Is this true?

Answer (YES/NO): YES